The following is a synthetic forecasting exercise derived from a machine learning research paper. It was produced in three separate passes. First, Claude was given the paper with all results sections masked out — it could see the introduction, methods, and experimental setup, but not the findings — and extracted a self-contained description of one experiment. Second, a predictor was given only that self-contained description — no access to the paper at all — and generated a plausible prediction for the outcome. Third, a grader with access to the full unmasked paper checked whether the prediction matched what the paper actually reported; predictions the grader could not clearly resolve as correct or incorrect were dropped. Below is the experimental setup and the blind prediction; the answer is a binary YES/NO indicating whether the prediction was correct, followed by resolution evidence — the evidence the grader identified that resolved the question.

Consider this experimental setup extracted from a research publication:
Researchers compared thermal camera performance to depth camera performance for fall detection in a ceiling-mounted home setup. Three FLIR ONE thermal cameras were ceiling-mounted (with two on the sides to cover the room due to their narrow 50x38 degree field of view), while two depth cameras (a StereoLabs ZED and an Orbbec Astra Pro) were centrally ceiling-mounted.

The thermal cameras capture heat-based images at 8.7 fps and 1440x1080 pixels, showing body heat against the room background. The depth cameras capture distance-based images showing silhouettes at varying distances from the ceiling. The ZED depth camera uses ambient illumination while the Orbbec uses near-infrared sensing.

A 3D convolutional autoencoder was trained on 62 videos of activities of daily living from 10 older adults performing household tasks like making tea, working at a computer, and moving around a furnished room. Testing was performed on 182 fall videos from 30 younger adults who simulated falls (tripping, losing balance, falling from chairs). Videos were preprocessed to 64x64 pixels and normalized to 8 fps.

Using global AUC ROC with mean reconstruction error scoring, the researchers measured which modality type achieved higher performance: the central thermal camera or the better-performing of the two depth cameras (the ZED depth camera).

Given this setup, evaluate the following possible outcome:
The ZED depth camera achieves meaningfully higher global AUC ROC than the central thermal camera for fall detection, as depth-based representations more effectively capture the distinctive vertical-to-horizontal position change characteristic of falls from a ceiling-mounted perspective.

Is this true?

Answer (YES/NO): NO